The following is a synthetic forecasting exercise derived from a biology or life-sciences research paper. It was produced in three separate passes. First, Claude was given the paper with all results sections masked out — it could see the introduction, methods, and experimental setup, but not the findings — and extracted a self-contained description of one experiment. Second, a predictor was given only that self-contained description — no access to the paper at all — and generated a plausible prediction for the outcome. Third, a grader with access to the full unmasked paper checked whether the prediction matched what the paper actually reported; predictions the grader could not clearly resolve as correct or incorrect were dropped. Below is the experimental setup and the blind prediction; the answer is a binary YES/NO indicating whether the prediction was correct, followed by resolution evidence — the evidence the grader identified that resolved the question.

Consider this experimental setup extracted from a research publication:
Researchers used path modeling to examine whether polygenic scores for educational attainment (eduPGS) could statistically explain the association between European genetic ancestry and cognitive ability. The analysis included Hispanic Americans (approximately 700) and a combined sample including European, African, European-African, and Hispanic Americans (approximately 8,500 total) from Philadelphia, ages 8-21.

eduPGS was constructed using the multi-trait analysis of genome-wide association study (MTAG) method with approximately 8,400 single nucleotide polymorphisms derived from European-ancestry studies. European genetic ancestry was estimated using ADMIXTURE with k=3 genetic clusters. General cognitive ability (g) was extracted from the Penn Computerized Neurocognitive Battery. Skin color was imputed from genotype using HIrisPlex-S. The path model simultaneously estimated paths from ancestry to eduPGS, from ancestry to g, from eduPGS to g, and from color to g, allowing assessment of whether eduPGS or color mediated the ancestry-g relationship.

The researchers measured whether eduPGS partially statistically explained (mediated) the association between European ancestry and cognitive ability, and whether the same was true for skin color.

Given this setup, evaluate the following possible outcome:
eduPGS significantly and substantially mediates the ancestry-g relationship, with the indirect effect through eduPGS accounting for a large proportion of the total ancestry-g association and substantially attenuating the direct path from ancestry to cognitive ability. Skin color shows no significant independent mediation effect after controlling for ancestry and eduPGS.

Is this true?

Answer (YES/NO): NO